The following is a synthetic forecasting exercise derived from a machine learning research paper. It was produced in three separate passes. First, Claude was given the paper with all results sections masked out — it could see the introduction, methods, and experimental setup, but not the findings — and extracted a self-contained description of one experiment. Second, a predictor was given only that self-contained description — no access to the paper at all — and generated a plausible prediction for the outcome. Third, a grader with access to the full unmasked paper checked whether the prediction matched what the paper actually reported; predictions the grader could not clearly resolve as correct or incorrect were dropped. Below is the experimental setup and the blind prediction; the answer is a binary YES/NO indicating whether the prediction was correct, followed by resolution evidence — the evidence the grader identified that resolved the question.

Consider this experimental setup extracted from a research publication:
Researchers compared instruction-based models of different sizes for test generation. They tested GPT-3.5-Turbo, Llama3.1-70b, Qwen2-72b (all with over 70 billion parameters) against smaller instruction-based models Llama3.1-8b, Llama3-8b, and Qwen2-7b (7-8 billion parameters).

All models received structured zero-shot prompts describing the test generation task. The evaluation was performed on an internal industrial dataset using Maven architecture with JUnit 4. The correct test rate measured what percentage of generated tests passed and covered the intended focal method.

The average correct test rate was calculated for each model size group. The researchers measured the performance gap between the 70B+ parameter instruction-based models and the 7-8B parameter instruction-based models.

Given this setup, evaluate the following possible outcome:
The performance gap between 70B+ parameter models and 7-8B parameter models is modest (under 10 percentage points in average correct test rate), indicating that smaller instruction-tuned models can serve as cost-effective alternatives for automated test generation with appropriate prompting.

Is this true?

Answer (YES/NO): NO